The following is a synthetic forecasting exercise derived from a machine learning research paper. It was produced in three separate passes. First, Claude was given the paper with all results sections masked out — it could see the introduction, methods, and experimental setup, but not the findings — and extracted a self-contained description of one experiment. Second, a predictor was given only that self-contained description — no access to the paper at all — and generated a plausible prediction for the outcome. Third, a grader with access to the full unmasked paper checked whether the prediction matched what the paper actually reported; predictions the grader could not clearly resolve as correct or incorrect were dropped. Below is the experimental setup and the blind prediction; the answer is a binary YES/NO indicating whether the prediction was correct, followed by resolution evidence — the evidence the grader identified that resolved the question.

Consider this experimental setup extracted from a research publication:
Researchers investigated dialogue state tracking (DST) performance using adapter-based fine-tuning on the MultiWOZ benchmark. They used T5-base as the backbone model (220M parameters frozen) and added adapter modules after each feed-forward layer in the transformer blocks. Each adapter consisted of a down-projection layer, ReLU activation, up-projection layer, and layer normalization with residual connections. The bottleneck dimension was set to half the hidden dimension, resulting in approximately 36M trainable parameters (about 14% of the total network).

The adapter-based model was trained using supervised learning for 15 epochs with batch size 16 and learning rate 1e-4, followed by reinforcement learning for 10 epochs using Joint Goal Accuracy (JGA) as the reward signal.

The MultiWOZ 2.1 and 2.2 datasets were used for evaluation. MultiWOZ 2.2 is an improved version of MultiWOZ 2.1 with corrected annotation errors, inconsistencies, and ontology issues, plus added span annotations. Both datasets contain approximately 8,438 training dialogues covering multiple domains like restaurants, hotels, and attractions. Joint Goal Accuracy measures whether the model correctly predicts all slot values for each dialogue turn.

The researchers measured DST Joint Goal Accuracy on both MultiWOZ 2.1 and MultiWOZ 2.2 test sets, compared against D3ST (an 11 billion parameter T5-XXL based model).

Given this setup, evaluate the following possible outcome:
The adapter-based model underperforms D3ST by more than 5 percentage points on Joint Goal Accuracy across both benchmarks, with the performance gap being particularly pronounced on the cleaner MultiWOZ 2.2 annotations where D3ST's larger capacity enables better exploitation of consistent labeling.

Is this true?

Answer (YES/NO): NO